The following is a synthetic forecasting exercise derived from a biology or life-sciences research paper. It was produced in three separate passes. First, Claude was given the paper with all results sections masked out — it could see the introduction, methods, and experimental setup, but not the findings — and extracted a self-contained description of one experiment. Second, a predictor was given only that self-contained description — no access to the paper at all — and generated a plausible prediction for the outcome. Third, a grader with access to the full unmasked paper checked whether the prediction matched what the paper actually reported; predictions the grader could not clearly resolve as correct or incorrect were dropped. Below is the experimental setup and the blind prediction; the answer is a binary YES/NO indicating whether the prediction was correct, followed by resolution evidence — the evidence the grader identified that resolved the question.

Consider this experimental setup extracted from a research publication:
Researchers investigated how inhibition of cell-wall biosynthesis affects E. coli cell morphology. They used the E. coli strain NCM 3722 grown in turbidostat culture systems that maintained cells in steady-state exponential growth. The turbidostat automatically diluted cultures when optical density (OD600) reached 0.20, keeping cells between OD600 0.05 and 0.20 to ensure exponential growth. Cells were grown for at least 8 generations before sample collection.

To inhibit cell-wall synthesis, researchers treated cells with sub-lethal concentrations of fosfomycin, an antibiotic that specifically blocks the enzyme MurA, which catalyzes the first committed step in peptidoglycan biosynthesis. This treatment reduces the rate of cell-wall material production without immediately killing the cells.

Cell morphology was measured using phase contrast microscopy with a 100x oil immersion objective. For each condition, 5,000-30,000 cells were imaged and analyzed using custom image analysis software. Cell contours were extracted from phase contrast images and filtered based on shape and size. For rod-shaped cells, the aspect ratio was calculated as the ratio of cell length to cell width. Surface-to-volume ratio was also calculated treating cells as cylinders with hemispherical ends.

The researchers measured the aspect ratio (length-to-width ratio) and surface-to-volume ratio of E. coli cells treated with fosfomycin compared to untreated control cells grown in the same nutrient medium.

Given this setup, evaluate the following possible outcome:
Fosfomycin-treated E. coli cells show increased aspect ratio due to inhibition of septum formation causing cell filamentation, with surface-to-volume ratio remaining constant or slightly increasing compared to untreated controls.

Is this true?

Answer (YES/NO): NO